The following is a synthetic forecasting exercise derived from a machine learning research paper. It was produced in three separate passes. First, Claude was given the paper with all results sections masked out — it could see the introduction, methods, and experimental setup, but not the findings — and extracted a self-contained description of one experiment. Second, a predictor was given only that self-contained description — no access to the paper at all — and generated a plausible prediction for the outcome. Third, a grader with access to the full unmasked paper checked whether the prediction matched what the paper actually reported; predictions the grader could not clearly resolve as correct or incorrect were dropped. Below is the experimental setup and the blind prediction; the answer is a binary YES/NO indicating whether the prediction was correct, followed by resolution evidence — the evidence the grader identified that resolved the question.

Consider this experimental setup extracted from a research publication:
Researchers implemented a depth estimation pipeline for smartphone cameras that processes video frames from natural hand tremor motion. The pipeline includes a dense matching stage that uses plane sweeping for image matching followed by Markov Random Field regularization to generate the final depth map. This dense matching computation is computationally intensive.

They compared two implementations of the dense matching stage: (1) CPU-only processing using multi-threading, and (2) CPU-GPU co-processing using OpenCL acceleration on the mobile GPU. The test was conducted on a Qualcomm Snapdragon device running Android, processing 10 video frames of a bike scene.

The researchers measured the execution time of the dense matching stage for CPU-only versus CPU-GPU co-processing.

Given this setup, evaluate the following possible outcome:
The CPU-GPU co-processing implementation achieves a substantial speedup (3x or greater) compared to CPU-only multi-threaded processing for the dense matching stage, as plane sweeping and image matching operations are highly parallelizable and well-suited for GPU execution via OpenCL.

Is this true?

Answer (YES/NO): YES